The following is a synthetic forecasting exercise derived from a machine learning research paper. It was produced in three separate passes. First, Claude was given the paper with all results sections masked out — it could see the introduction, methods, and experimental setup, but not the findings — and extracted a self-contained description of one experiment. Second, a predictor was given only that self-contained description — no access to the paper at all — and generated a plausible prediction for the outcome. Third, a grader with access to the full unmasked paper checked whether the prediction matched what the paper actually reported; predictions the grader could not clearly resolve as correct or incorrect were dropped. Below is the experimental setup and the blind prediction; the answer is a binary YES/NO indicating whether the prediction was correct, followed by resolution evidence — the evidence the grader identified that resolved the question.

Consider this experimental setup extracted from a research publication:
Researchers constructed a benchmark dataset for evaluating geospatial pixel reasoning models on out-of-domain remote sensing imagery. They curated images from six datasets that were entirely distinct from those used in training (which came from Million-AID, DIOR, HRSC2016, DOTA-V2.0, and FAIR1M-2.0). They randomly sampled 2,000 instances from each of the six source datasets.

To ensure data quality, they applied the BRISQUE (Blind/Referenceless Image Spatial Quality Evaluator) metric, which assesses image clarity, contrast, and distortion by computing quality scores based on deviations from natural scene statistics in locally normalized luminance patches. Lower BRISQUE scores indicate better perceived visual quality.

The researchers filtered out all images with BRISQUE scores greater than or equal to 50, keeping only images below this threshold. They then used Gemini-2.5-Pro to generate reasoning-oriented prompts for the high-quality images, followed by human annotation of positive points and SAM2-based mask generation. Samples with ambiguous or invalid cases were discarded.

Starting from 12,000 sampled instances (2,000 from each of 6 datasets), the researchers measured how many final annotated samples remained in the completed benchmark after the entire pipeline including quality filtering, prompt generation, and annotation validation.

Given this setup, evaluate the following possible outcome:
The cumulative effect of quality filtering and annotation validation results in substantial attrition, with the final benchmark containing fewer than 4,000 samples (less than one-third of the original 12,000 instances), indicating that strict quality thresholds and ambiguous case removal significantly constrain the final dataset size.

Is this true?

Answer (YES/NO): YES